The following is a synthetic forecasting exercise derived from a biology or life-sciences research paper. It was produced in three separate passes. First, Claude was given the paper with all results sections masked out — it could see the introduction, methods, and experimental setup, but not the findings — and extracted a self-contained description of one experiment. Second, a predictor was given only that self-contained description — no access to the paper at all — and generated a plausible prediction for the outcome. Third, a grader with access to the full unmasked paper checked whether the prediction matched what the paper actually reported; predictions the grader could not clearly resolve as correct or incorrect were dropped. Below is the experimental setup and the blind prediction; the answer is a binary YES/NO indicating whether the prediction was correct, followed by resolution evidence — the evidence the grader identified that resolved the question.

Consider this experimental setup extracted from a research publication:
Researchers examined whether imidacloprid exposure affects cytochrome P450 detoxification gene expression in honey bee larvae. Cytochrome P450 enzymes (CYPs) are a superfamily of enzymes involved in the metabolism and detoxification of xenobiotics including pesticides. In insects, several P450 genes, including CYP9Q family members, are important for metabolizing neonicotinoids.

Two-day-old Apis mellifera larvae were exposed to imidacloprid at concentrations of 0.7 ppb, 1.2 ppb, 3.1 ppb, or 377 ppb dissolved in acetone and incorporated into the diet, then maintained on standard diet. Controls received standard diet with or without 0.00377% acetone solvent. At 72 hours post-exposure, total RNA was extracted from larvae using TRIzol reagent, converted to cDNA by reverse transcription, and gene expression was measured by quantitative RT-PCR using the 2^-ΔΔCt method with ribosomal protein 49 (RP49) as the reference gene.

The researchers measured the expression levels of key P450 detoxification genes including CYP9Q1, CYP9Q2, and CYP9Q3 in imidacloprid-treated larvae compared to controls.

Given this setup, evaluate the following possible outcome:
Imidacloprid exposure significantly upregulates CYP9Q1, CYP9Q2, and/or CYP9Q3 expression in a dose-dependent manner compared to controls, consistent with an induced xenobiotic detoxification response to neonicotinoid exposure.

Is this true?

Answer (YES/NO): NO